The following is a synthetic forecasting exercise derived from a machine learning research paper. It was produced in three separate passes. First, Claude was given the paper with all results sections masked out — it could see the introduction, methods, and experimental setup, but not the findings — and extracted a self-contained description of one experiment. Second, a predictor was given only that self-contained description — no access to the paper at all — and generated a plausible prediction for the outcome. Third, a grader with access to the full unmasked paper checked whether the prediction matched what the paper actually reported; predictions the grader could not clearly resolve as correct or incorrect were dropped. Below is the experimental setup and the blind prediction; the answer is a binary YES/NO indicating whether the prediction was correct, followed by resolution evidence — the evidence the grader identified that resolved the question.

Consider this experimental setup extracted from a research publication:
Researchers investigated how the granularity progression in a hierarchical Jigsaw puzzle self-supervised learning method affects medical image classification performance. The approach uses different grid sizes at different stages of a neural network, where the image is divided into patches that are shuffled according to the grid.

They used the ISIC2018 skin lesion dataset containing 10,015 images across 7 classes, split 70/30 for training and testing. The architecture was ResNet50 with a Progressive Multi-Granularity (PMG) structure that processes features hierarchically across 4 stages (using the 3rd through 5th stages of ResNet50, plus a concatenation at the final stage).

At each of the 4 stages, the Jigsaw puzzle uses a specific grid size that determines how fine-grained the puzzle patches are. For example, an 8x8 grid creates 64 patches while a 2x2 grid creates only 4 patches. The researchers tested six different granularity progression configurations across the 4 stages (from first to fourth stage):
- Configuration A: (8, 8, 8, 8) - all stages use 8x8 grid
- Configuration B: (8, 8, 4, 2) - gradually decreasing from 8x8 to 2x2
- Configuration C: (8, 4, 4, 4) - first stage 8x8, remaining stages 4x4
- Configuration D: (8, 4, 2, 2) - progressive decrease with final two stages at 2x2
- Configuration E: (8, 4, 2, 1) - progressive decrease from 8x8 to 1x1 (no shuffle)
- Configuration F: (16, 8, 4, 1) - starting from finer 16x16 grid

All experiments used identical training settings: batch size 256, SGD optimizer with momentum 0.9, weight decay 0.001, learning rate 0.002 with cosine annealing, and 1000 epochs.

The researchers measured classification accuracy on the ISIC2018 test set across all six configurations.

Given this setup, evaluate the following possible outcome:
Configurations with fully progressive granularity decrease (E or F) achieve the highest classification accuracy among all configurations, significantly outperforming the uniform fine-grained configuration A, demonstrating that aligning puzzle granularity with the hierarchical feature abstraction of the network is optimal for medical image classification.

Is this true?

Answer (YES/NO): NO